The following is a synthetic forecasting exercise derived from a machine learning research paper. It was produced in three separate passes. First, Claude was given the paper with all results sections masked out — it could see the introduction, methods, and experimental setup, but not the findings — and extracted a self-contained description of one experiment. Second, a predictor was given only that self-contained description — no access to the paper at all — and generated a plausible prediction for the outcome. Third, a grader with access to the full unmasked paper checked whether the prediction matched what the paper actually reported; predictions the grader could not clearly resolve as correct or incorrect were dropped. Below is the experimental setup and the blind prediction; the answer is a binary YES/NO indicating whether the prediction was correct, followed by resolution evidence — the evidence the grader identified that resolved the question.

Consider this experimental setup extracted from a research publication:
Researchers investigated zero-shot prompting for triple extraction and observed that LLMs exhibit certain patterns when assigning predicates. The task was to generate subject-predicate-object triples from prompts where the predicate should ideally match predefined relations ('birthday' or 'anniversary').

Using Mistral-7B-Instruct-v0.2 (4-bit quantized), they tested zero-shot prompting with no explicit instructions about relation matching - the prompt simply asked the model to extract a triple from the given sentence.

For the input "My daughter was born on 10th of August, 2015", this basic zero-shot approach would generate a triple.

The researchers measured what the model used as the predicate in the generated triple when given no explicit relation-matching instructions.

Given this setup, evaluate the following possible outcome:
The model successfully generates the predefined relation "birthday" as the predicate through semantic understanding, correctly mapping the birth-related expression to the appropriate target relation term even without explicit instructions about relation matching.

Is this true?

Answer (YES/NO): NO